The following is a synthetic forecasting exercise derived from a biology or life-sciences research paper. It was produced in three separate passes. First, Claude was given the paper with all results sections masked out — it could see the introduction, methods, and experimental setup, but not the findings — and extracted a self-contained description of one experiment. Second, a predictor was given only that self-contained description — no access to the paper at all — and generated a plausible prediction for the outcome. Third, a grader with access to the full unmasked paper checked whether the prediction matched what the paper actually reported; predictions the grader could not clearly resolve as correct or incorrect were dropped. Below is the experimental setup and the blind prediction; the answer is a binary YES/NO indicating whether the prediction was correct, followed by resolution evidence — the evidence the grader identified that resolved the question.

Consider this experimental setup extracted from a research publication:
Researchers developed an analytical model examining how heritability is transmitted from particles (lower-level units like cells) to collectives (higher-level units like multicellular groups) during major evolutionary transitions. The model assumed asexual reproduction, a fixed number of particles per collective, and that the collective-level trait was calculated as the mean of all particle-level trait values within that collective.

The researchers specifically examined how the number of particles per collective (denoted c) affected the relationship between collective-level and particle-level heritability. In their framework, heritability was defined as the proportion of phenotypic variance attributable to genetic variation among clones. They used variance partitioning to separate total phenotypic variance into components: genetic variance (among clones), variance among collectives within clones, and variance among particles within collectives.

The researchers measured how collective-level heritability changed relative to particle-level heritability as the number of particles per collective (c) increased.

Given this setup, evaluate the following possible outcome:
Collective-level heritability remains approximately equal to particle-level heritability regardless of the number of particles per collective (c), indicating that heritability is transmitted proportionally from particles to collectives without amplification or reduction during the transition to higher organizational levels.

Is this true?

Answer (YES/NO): NO